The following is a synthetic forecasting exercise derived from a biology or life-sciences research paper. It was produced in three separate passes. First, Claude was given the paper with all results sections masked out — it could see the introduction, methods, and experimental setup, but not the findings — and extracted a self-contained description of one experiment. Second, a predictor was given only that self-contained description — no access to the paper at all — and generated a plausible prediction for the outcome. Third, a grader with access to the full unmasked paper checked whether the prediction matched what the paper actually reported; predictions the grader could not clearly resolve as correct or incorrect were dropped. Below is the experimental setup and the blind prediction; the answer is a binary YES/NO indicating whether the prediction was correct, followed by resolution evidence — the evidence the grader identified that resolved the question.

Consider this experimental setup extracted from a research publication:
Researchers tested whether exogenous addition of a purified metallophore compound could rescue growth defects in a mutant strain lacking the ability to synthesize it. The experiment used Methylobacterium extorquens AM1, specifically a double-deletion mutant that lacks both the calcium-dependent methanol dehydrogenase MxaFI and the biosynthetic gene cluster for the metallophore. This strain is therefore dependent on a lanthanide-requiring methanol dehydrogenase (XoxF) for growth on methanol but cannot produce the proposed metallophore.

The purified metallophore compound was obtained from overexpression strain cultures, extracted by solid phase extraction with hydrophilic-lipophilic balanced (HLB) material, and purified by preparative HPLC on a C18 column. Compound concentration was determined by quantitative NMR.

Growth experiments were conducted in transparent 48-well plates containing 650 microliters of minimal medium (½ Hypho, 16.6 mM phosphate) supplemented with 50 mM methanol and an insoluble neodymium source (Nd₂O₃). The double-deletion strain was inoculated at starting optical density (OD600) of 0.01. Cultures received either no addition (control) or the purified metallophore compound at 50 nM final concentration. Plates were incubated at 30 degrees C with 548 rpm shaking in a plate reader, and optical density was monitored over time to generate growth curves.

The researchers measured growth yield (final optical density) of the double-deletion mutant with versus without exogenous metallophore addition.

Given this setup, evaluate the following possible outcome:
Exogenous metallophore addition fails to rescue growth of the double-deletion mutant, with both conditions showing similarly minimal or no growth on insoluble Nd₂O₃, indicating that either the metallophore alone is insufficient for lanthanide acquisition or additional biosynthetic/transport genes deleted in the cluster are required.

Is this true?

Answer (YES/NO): NO